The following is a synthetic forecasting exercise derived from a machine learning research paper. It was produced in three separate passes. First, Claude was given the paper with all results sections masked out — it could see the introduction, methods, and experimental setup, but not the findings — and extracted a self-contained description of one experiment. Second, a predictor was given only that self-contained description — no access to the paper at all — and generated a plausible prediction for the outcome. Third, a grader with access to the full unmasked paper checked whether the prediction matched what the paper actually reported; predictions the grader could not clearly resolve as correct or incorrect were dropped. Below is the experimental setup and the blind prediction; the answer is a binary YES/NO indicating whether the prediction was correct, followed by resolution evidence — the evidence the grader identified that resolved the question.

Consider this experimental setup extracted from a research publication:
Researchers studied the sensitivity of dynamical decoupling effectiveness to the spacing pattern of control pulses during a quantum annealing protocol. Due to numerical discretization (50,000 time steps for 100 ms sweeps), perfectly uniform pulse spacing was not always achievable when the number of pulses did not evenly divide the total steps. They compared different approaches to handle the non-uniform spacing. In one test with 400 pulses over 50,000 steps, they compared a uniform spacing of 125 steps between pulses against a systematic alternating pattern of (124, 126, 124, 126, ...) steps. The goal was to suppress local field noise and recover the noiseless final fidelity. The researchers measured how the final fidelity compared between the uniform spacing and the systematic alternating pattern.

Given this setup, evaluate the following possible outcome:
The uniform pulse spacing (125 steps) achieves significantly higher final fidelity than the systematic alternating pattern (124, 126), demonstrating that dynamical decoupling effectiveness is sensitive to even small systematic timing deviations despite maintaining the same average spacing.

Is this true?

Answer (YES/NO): YES